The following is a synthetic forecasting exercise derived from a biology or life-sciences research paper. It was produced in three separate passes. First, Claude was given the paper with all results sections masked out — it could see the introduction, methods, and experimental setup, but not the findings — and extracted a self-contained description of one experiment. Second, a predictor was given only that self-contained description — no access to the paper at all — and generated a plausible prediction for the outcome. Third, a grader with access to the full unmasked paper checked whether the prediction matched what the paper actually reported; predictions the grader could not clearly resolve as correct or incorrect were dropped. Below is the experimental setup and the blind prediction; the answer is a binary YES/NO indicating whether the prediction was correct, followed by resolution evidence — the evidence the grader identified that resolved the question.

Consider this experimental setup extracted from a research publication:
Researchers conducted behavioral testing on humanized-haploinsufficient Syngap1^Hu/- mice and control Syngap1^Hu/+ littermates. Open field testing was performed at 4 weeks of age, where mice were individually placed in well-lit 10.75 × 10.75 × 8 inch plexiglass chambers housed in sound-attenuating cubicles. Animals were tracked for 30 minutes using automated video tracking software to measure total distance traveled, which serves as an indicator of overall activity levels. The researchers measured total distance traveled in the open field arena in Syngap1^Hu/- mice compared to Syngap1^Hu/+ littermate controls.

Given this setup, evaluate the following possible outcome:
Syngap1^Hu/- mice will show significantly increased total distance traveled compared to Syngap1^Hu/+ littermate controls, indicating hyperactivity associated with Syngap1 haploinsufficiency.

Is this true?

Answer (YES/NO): YES